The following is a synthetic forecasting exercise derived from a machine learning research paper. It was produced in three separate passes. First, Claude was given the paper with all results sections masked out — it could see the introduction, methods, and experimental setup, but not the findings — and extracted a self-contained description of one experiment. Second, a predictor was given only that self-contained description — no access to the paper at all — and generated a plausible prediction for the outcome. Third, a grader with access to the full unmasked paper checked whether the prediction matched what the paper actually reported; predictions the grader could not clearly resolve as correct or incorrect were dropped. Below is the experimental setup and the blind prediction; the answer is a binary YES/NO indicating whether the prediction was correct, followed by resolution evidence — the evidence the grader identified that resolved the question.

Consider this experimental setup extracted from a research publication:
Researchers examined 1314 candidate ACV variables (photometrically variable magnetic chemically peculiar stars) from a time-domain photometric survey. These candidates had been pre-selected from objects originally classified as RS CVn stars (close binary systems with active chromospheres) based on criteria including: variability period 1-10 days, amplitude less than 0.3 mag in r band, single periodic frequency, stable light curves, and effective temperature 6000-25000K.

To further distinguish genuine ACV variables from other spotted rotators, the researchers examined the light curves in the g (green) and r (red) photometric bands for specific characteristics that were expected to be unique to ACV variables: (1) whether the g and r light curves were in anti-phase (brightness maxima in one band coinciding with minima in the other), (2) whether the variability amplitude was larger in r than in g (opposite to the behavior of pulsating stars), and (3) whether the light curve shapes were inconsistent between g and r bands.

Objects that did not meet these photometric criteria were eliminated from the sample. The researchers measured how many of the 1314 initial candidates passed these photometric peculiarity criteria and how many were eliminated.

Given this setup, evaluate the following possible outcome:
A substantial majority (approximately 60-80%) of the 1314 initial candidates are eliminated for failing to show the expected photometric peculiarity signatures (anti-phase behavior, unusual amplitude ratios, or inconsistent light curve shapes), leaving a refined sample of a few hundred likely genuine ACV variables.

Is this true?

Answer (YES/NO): NO